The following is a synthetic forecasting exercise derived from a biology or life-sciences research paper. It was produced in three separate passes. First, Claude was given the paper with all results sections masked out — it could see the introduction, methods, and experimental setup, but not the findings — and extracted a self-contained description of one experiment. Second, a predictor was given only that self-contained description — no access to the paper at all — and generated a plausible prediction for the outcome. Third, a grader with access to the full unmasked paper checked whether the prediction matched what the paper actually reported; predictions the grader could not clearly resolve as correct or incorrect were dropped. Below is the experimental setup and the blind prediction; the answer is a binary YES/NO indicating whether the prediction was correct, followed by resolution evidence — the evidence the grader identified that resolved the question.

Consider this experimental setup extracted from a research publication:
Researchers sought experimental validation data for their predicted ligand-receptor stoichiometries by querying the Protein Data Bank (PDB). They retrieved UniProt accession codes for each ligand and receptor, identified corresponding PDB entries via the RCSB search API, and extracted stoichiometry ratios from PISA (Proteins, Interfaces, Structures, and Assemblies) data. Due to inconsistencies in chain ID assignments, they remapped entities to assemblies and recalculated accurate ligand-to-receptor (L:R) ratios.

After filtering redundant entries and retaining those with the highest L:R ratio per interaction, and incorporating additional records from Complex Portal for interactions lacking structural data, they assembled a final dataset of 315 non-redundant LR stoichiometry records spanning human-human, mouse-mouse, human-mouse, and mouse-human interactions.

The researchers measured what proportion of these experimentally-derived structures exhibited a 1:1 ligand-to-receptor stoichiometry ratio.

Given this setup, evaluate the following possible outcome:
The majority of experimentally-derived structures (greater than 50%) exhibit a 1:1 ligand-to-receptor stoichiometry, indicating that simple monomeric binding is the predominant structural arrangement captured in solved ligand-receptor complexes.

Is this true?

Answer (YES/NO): YES